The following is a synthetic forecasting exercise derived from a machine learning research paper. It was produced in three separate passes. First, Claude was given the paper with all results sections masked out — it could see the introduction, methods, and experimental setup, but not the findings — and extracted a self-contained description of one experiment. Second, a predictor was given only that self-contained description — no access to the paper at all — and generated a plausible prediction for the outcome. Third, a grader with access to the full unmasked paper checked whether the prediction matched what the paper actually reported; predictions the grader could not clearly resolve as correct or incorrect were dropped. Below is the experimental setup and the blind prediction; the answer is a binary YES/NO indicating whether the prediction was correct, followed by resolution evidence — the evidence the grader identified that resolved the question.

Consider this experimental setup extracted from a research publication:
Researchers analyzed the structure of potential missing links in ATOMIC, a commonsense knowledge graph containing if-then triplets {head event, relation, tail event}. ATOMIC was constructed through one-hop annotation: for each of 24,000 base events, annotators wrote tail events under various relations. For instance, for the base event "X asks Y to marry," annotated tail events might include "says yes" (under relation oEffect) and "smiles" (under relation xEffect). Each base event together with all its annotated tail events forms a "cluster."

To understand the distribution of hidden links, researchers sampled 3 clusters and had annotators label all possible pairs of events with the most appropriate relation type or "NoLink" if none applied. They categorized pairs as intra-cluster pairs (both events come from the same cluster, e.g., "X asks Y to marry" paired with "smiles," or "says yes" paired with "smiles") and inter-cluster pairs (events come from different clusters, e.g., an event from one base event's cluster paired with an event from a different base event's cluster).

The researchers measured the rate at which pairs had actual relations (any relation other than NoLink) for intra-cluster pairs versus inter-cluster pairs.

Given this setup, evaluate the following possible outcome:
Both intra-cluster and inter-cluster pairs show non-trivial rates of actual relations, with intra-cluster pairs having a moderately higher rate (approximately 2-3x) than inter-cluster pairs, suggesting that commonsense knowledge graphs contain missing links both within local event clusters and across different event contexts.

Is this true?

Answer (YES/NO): YES